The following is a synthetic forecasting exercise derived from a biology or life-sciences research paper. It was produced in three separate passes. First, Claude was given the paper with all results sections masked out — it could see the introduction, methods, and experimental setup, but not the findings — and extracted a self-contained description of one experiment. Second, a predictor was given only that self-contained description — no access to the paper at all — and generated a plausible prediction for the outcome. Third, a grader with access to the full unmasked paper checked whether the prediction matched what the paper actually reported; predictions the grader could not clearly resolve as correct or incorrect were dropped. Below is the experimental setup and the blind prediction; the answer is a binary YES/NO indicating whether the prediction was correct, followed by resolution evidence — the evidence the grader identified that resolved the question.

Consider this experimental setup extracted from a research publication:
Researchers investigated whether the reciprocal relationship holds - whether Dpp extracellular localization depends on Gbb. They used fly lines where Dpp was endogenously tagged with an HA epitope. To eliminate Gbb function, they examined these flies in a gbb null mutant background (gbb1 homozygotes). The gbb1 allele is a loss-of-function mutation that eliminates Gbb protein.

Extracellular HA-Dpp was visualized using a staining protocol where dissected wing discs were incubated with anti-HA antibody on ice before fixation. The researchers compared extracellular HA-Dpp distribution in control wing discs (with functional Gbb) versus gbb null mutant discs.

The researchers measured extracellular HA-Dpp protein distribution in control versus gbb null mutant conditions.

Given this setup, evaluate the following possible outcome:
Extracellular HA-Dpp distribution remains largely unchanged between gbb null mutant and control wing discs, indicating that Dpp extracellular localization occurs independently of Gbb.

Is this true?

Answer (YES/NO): NO